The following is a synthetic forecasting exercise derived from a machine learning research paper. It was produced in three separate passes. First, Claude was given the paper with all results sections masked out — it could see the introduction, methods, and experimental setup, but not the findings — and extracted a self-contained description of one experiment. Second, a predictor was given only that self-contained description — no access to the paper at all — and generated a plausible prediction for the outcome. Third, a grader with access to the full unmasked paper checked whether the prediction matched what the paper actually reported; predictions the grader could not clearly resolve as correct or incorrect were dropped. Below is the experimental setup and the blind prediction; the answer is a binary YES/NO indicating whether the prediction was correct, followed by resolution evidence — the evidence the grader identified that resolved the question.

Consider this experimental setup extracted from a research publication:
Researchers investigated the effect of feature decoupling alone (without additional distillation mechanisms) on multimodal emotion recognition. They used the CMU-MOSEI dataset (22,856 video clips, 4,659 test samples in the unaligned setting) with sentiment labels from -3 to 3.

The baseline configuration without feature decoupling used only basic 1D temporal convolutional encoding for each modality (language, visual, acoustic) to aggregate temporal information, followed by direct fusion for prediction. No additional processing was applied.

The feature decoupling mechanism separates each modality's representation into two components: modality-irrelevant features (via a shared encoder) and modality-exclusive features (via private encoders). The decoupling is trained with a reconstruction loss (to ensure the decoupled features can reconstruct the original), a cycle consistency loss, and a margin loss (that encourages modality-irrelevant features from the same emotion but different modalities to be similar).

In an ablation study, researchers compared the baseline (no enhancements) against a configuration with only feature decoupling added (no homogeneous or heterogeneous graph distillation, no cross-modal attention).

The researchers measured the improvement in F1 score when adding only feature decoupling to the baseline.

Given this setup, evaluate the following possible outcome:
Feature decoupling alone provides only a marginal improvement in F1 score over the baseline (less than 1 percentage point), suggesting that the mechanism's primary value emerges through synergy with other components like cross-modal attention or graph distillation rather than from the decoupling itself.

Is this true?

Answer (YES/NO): YES